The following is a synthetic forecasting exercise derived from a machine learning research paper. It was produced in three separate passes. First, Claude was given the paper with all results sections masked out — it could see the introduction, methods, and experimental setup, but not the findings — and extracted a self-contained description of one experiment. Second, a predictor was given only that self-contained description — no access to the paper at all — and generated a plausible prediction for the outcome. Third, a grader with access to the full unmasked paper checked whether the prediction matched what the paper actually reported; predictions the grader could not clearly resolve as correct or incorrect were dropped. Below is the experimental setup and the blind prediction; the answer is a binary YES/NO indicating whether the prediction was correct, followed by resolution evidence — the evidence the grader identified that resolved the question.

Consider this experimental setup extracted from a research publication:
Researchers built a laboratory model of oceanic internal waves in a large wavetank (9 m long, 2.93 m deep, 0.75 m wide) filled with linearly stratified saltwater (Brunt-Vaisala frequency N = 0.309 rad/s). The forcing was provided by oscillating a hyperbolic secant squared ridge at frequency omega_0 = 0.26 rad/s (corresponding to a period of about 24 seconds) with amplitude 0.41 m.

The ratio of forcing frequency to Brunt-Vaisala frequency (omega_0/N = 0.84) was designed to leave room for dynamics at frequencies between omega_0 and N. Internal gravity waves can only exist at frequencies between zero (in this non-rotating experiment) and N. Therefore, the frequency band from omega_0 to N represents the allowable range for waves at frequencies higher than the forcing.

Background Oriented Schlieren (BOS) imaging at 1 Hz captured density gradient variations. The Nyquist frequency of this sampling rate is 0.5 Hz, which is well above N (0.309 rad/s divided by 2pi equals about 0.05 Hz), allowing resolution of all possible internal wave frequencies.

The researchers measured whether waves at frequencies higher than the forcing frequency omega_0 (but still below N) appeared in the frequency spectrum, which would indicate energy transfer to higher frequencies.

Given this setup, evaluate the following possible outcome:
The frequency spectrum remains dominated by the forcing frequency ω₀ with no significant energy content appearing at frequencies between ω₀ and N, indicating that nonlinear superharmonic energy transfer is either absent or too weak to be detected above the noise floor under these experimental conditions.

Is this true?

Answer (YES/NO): NO